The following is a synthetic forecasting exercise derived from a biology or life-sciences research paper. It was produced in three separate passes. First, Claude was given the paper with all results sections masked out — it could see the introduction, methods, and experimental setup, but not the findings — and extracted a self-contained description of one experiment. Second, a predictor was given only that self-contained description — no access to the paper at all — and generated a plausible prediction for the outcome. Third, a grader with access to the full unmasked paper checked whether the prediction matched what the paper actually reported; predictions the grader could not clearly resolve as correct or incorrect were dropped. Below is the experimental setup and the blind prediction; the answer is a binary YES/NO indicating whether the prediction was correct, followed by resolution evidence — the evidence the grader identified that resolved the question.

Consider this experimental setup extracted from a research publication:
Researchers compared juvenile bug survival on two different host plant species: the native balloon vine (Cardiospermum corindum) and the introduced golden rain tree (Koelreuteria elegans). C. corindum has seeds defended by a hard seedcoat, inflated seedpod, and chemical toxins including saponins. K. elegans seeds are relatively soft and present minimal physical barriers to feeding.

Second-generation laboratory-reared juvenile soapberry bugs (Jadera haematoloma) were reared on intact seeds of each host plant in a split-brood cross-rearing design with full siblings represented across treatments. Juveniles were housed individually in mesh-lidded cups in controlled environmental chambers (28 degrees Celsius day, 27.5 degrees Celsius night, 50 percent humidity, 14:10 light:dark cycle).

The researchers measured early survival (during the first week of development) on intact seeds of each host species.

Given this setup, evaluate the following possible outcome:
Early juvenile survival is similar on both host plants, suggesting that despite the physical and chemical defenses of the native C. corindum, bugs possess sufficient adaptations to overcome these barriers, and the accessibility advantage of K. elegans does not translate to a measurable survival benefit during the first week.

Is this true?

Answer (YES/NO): NO